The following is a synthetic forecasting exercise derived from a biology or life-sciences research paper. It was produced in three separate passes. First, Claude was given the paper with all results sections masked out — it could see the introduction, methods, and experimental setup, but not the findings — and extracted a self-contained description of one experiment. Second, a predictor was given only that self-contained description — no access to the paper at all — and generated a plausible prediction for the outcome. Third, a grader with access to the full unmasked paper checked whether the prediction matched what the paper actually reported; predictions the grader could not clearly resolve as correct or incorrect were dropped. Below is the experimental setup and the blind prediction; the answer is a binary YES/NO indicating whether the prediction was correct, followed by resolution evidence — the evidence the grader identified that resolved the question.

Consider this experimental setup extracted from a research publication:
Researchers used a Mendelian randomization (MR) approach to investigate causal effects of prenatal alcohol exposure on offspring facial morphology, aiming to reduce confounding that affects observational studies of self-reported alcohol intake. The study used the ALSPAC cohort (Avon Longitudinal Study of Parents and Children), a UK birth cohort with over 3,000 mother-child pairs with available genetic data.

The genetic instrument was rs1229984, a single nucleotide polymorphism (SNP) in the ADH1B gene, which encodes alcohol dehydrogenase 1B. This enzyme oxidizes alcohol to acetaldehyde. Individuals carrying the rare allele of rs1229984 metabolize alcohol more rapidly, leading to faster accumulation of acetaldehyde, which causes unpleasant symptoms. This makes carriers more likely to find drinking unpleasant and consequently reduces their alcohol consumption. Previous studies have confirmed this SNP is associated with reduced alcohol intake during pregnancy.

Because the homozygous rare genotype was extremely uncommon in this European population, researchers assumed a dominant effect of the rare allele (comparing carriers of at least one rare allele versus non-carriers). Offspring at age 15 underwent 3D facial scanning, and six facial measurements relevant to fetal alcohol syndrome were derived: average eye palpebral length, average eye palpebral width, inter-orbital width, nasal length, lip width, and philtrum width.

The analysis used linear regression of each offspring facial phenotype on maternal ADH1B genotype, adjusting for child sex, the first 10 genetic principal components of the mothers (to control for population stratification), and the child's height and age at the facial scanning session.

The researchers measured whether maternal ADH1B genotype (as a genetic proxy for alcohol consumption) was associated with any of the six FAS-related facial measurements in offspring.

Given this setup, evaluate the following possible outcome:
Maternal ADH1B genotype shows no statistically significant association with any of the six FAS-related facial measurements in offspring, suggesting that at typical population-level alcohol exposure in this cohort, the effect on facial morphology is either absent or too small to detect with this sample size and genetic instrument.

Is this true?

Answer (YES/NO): YES